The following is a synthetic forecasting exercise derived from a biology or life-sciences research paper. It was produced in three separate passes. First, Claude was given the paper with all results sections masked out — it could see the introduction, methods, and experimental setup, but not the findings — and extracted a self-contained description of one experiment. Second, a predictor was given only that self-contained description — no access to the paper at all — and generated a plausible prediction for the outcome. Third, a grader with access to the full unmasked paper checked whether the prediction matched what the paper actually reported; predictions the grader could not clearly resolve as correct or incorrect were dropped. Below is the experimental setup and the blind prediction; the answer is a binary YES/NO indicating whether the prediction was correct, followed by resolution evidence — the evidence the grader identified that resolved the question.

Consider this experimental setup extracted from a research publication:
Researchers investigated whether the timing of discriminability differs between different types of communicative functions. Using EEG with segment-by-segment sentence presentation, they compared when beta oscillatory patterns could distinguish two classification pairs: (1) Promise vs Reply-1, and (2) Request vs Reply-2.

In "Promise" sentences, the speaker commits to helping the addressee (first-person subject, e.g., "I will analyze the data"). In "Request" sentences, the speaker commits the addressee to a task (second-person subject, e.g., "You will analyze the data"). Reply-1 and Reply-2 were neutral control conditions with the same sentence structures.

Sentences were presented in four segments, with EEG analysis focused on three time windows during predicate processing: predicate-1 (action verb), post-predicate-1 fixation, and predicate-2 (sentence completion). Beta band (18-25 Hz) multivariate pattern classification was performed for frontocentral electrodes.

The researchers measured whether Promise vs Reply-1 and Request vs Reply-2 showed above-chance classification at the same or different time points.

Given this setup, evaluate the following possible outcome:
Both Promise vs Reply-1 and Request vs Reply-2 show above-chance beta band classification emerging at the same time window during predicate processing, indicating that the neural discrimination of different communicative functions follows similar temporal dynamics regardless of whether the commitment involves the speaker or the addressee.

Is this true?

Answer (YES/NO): NO